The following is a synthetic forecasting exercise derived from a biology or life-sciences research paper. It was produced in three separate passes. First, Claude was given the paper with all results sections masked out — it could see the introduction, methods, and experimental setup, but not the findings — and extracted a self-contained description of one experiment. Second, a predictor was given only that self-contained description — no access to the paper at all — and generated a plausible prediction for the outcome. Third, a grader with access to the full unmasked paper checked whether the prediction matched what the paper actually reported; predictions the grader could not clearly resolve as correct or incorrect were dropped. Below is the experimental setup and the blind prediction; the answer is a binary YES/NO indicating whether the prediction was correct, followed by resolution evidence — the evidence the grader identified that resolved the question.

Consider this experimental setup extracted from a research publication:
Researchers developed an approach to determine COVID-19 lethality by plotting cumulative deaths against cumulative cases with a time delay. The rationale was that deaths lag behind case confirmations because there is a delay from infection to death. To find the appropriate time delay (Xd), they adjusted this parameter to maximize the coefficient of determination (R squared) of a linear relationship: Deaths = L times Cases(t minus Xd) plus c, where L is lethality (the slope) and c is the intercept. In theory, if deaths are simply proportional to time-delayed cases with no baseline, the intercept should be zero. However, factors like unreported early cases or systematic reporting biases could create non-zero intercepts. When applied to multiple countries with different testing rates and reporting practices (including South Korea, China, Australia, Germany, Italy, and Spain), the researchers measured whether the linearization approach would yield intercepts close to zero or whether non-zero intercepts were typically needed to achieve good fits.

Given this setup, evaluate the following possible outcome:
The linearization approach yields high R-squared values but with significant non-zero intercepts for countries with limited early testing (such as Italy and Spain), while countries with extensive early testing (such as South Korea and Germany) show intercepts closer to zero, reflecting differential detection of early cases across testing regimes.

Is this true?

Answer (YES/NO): NO